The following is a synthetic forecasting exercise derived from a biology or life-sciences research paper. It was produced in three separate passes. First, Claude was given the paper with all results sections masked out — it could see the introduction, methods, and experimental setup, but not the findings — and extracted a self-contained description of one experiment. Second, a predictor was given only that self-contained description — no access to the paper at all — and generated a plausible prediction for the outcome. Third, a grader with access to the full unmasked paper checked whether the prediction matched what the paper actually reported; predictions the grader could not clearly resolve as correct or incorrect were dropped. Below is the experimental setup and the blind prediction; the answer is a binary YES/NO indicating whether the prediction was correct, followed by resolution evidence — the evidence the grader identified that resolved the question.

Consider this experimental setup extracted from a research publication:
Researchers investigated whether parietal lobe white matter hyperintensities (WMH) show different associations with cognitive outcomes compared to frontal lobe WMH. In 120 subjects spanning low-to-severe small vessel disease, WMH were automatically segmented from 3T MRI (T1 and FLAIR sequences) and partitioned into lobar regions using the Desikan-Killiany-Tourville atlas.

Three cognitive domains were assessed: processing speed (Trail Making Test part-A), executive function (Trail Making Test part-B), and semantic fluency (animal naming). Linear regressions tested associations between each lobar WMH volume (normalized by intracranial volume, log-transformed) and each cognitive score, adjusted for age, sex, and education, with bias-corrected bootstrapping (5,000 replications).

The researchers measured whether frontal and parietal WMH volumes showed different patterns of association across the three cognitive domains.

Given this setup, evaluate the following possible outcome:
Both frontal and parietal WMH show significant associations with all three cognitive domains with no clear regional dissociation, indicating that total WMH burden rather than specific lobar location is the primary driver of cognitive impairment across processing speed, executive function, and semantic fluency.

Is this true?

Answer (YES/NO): NO